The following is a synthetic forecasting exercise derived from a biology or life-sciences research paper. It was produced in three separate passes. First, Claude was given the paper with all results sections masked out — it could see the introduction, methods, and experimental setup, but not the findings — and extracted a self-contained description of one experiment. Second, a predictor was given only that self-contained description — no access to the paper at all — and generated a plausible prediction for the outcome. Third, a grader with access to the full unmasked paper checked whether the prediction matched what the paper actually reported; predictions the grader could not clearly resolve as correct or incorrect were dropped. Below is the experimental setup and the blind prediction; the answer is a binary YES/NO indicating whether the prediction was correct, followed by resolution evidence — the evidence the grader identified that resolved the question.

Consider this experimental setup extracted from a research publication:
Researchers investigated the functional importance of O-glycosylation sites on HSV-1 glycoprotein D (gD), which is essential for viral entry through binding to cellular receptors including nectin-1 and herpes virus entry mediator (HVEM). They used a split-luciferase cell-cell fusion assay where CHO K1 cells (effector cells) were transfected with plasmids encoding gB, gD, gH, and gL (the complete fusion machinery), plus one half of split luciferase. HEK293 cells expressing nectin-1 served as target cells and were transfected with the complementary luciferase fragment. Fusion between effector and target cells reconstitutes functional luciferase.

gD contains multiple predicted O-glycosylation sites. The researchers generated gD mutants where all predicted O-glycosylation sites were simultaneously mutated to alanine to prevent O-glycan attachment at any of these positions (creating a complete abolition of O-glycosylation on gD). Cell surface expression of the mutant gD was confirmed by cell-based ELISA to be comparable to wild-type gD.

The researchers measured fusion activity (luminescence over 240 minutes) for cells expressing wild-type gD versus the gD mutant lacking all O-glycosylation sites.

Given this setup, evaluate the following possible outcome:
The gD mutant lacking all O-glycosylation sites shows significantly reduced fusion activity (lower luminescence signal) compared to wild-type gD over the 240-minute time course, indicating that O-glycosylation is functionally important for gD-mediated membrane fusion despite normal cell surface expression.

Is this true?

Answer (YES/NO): NO